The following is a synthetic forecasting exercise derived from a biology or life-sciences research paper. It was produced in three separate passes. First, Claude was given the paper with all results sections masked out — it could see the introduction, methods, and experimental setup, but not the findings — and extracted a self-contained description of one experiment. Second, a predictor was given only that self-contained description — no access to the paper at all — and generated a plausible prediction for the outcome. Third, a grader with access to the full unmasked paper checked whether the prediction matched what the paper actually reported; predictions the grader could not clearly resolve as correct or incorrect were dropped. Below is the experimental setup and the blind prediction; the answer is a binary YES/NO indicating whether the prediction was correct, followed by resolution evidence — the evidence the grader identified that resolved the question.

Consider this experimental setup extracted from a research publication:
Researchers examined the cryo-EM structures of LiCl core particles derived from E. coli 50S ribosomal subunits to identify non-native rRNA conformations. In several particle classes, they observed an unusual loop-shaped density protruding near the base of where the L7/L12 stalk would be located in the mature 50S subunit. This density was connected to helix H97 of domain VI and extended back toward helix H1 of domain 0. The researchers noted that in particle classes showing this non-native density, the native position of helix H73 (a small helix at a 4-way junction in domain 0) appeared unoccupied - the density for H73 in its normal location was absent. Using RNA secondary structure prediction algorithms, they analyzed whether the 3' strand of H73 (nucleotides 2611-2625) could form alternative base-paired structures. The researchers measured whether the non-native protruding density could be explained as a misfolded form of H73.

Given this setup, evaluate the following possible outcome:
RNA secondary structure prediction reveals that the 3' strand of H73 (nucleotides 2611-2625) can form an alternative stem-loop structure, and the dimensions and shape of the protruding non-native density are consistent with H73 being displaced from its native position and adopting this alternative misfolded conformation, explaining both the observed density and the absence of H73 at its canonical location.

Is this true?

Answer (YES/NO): YES